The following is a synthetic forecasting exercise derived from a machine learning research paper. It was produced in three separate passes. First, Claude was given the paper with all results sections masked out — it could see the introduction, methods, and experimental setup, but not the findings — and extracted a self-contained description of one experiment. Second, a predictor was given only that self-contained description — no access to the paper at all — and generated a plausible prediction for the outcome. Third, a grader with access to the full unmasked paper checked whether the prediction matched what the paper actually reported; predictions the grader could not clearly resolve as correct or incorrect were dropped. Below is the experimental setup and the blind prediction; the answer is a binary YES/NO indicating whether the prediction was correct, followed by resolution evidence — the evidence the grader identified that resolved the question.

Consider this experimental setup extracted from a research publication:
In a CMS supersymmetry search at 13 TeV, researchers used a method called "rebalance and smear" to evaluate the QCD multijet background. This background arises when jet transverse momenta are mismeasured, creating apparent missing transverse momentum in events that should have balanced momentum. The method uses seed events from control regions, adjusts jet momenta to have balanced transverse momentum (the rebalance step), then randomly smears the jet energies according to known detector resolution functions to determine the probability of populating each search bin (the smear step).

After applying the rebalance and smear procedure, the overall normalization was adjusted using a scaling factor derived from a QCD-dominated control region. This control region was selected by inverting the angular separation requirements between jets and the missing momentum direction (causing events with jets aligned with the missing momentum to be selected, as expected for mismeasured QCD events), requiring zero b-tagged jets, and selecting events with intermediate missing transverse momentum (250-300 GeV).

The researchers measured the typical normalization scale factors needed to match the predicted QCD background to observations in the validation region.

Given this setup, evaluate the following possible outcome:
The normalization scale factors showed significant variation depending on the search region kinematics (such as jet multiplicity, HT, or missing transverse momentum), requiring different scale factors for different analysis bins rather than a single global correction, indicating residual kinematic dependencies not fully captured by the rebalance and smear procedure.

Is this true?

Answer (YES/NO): NO